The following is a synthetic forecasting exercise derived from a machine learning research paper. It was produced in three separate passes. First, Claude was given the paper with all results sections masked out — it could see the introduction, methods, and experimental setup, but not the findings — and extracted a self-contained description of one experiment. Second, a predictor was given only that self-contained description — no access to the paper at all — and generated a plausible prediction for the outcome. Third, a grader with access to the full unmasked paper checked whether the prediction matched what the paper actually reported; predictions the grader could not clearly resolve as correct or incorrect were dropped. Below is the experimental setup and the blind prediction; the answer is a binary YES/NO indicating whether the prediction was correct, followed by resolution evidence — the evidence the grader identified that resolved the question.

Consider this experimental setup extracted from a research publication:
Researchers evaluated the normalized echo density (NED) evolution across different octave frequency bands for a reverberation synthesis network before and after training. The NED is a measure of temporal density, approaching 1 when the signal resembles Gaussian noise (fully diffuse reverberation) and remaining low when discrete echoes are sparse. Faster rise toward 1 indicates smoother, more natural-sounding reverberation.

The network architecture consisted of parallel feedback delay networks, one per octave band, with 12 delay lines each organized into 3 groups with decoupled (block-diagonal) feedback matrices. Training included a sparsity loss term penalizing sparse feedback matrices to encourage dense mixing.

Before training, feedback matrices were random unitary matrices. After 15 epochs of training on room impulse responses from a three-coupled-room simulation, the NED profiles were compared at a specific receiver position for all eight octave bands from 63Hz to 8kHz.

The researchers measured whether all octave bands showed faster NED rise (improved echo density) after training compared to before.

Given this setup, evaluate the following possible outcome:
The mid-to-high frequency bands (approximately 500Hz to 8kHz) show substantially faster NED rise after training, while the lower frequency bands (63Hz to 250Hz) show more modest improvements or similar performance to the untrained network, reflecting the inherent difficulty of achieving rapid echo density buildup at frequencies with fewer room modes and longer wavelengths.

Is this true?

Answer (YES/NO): NO